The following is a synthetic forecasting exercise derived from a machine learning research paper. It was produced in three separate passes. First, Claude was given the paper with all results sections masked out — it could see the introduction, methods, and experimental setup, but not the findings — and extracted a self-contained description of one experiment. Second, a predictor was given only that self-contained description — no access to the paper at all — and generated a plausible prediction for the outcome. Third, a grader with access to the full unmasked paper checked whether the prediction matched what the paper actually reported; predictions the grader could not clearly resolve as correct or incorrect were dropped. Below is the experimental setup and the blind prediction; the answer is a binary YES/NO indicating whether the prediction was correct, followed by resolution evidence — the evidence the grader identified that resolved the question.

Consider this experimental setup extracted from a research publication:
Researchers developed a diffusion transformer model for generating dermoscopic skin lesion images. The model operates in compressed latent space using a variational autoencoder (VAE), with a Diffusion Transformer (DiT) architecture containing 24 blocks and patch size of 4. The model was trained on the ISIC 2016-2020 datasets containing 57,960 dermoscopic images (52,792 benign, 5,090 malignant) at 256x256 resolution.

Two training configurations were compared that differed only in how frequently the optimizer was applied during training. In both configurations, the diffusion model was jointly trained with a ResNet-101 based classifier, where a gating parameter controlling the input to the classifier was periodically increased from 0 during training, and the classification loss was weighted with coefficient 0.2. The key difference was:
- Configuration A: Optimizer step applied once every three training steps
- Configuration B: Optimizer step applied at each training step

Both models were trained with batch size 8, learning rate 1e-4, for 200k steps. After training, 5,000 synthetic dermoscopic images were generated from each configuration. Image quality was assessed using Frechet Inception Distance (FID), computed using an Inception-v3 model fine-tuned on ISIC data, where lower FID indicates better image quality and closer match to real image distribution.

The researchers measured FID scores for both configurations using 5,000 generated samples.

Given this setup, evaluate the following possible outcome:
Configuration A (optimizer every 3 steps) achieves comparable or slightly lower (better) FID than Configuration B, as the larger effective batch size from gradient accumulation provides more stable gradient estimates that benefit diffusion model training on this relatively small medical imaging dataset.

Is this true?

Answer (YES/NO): NO